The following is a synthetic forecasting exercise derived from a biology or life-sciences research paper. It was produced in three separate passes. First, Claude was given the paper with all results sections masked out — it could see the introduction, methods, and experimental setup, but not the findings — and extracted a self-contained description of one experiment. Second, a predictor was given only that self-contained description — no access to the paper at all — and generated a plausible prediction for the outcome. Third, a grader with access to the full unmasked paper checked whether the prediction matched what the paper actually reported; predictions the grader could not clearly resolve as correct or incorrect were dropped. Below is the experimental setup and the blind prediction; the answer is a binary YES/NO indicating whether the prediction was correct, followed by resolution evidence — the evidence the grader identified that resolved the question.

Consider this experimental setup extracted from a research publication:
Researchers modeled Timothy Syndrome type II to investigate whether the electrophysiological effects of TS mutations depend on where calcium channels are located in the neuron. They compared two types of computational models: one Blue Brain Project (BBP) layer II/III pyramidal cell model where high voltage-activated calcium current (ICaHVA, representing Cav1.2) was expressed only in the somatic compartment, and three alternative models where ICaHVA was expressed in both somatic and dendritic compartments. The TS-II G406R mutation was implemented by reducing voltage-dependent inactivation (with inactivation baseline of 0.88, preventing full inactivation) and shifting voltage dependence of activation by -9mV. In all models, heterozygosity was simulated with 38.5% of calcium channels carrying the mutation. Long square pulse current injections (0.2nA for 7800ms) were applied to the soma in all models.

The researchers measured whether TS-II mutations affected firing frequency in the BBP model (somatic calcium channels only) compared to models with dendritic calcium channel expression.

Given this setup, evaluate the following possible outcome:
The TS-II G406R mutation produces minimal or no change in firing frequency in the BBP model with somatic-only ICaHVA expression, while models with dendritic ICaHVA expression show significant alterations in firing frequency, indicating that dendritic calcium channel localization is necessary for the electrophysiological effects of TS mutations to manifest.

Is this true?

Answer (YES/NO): NO